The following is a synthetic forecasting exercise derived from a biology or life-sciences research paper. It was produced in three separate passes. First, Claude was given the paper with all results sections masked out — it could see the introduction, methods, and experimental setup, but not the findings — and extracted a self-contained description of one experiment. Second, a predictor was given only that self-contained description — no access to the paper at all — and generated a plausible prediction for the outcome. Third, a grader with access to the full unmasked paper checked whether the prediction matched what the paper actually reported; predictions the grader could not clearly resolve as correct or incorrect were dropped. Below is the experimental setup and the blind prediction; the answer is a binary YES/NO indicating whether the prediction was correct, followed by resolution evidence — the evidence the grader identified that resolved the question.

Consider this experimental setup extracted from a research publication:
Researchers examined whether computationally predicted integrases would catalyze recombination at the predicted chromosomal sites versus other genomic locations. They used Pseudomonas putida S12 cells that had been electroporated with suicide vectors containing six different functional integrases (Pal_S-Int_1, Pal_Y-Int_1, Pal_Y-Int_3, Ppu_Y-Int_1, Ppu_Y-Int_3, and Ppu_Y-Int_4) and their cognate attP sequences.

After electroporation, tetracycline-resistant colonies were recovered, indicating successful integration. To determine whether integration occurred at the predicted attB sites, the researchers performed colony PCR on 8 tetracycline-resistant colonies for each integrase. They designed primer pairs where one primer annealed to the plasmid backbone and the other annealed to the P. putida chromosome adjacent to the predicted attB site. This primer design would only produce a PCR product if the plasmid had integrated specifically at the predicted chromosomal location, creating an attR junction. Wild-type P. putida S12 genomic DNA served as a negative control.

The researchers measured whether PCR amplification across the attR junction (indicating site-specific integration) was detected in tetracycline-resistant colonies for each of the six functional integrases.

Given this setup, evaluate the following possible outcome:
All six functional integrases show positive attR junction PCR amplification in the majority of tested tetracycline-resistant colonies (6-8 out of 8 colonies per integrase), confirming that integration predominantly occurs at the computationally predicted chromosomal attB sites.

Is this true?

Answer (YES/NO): YES